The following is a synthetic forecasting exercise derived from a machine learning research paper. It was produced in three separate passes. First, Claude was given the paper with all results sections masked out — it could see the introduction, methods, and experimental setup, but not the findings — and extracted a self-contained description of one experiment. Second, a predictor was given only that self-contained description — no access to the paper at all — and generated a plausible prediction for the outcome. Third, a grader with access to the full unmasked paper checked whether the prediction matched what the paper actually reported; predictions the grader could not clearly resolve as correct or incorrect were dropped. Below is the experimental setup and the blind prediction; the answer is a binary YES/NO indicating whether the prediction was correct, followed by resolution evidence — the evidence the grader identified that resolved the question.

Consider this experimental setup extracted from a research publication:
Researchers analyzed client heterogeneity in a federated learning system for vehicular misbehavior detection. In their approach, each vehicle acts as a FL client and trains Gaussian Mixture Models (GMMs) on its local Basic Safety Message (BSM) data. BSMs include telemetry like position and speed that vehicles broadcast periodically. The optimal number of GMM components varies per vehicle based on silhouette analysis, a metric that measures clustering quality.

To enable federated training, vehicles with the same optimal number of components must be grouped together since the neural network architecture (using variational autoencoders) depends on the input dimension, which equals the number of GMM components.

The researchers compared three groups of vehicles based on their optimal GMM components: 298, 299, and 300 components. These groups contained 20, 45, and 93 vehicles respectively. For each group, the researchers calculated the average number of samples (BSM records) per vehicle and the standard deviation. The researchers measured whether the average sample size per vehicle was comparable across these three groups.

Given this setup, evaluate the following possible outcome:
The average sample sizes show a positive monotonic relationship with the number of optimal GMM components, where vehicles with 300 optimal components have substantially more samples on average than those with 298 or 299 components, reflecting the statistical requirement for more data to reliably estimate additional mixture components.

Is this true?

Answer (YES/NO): NO